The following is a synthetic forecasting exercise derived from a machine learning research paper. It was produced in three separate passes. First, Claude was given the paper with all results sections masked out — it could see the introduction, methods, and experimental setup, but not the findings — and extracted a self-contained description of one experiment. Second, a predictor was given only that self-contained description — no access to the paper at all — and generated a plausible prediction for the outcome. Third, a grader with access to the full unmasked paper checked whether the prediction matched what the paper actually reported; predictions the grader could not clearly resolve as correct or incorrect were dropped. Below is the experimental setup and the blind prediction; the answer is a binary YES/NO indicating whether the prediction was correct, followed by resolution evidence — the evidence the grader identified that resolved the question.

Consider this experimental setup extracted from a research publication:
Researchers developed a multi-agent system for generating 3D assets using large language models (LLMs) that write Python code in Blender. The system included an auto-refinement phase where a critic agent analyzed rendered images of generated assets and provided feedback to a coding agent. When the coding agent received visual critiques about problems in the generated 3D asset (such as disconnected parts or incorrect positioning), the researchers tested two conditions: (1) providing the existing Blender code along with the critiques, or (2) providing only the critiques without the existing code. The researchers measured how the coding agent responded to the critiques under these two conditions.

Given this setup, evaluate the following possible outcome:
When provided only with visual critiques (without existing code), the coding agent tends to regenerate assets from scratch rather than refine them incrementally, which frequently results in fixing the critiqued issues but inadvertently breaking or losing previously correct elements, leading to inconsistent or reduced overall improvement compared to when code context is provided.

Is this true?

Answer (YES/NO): NO